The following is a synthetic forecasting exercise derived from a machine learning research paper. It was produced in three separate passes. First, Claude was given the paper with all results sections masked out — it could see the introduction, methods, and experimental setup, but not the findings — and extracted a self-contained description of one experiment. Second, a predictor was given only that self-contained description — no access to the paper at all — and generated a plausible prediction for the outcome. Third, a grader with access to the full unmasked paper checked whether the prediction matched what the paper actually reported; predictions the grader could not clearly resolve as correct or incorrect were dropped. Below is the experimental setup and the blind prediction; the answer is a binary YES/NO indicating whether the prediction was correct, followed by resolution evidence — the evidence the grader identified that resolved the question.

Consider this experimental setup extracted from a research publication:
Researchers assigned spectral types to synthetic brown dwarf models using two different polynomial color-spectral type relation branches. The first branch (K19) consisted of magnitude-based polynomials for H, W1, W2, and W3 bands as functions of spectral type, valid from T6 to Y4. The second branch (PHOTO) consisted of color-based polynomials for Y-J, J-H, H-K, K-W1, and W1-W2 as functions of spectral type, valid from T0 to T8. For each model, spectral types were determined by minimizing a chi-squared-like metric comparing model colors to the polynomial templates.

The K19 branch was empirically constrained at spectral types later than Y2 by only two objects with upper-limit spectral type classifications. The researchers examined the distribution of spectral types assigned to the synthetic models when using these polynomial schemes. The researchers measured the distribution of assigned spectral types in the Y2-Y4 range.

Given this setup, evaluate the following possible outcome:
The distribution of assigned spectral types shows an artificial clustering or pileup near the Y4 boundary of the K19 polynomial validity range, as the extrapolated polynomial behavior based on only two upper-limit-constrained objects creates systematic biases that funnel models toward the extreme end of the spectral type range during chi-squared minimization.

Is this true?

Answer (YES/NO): YES